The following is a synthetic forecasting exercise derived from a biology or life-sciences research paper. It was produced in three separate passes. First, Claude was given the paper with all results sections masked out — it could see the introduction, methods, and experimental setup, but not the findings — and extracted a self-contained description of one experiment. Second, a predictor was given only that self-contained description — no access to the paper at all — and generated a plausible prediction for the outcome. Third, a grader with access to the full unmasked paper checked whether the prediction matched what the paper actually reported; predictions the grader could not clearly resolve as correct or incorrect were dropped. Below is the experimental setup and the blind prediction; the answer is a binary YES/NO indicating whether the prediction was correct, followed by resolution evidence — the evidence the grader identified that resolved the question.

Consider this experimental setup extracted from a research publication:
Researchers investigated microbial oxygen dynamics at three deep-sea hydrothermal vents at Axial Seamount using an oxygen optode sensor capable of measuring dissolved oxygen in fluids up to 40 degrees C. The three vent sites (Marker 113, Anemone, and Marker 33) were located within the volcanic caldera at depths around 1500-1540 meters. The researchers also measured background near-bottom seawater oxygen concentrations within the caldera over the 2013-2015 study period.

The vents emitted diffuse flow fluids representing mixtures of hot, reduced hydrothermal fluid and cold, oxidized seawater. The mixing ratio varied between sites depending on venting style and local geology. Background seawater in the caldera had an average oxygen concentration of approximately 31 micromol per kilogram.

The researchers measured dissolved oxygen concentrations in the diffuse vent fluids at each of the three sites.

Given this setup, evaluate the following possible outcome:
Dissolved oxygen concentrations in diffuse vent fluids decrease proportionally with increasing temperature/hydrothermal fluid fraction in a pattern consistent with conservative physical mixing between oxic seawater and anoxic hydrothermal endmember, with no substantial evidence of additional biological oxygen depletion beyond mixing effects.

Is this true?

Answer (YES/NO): NO